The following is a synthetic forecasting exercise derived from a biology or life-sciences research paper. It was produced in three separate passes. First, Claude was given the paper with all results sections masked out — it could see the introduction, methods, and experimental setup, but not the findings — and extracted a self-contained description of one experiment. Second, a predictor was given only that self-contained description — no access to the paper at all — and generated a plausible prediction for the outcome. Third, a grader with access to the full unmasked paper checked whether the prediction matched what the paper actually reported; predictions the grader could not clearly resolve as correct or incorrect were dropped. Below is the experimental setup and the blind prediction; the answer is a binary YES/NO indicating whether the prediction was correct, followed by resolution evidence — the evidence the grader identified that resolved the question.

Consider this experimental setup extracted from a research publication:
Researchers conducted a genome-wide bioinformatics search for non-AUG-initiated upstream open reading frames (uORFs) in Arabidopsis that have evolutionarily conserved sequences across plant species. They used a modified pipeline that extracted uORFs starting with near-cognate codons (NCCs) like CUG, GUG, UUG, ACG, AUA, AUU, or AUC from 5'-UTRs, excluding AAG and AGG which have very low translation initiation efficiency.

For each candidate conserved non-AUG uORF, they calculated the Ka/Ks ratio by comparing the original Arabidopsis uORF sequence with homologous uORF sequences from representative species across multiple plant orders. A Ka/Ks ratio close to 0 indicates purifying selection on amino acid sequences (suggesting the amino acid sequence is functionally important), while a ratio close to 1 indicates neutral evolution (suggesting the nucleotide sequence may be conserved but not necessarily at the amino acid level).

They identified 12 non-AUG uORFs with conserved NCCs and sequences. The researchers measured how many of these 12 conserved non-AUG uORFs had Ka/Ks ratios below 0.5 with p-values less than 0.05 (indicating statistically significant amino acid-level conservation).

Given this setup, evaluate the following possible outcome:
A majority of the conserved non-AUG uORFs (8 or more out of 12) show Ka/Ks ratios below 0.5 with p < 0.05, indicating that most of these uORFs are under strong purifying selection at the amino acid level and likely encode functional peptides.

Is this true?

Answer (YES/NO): NO